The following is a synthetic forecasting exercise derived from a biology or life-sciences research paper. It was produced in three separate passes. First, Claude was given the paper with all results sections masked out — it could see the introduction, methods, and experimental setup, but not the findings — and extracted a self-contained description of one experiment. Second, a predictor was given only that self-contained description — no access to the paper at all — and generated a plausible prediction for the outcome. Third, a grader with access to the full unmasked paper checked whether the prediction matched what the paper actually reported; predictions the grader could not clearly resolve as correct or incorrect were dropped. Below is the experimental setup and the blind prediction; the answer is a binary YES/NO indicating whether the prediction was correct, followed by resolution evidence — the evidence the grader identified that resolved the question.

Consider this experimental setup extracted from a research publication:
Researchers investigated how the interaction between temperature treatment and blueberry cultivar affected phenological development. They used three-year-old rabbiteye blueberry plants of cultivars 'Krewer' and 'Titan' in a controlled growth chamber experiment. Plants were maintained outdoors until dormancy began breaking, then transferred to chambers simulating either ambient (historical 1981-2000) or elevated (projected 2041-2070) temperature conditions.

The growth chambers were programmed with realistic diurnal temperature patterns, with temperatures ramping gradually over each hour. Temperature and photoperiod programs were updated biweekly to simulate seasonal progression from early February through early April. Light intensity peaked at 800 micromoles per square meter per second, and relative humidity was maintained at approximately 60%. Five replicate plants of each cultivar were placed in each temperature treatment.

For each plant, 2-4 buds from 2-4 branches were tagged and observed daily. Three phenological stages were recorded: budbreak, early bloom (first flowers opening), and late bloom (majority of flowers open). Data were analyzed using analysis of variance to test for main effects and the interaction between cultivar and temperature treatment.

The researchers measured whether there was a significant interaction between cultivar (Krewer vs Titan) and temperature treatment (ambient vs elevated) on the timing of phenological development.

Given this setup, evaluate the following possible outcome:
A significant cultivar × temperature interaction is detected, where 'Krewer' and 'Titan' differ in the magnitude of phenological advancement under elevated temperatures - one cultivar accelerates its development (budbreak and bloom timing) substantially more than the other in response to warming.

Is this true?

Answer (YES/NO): YES